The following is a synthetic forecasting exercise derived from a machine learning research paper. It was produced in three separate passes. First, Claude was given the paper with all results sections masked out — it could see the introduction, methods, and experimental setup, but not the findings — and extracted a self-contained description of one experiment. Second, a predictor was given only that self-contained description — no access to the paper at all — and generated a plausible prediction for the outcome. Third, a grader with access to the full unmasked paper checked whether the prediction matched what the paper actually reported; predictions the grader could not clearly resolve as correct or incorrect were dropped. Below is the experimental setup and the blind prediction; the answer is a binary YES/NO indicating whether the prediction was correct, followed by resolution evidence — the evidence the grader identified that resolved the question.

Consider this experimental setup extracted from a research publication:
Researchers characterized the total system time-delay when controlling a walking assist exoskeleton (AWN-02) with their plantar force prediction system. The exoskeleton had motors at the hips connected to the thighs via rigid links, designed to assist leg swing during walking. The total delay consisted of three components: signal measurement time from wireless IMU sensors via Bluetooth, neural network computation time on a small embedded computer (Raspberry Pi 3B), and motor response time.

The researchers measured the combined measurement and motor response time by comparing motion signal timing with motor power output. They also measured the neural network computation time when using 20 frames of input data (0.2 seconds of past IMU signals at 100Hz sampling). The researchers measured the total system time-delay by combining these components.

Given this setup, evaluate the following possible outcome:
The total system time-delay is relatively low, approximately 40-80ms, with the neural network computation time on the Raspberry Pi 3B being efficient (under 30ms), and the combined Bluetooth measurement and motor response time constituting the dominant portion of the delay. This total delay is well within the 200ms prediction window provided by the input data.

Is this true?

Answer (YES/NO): NO